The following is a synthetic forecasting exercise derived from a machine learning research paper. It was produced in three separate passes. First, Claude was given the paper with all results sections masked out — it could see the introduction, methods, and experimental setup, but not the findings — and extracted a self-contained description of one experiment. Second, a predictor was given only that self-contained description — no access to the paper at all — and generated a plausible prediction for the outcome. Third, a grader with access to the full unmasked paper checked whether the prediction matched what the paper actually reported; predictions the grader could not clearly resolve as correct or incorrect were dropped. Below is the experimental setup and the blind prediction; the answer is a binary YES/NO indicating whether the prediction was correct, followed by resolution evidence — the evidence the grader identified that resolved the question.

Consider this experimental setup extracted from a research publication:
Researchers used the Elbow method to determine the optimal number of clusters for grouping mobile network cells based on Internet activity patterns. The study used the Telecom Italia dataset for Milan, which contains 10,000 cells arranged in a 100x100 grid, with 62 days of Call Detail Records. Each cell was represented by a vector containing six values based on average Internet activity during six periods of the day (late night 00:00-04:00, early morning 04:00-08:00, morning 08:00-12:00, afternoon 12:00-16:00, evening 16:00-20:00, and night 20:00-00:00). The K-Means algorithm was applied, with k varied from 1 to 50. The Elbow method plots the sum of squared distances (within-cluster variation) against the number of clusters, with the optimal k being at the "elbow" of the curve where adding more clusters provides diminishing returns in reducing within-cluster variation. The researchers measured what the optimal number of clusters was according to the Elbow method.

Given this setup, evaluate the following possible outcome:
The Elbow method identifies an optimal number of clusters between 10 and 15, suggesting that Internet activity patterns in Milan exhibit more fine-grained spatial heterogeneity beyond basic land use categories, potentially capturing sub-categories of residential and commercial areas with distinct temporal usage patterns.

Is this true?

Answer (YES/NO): YES